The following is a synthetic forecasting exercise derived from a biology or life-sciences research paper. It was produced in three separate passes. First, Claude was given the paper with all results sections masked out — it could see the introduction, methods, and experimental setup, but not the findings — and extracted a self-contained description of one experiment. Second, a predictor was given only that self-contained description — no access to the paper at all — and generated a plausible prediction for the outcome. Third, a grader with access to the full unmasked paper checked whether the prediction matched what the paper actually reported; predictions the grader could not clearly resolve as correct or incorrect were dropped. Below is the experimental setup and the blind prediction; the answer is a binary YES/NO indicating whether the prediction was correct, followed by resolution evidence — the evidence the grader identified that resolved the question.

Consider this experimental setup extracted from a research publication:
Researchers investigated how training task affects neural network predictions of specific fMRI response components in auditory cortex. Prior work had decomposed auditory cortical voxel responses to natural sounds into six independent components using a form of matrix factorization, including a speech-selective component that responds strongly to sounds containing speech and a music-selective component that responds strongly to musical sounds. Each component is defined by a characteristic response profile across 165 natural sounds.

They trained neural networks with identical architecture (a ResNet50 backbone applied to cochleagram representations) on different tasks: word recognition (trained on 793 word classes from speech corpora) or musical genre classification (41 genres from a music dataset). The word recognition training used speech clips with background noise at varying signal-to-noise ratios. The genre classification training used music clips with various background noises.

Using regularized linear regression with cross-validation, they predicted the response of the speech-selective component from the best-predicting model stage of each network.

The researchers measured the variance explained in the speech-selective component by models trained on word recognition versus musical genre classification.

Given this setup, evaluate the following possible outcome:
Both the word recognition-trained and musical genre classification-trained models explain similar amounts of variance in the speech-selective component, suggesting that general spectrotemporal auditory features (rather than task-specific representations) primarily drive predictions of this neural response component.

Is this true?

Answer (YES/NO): NO